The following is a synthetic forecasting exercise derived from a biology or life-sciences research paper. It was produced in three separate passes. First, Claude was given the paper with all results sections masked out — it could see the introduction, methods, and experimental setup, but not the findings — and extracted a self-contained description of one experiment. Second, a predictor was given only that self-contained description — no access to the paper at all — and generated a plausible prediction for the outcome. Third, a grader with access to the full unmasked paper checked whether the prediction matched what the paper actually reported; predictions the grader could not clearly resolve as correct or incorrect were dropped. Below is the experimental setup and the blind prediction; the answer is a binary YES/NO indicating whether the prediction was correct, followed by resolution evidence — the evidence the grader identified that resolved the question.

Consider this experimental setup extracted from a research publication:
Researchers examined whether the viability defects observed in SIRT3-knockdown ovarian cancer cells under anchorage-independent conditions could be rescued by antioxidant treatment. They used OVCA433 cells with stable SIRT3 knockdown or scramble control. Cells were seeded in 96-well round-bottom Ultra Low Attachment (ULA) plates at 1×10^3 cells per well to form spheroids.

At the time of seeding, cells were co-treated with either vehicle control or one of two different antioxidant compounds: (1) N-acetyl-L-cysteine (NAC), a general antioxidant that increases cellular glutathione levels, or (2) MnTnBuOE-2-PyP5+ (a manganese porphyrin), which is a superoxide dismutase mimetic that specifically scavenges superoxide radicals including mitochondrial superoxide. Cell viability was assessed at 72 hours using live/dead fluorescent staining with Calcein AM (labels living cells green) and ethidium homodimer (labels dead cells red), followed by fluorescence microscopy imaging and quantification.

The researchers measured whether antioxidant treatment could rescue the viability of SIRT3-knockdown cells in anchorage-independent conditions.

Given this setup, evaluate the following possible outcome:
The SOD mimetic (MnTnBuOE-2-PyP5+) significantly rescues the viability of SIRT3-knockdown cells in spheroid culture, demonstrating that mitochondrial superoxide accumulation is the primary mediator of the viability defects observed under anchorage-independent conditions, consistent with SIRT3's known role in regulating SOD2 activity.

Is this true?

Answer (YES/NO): NO